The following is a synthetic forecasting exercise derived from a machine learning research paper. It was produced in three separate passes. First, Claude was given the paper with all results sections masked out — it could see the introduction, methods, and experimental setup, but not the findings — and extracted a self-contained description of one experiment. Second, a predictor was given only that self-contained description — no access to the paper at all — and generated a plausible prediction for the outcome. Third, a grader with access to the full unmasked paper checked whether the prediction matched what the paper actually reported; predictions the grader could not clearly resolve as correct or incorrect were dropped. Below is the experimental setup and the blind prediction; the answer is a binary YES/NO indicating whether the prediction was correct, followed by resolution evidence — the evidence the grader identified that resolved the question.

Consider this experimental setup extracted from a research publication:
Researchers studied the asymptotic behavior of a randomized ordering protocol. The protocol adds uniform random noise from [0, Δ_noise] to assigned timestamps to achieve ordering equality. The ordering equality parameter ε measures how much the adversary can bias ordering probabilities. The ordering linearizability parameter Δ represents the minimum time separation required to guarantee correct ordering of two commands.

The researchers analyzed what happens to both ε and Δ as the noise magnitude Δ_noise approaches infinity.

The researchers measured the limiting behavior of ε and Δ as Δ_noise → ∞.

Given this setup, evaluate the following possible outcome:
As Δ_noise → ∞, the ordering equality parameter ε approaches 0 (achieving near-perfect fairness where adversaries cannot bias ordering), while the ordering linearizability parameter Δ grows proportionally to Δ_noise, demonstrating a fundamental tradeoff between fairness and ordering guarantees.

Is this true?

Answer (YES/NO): YES